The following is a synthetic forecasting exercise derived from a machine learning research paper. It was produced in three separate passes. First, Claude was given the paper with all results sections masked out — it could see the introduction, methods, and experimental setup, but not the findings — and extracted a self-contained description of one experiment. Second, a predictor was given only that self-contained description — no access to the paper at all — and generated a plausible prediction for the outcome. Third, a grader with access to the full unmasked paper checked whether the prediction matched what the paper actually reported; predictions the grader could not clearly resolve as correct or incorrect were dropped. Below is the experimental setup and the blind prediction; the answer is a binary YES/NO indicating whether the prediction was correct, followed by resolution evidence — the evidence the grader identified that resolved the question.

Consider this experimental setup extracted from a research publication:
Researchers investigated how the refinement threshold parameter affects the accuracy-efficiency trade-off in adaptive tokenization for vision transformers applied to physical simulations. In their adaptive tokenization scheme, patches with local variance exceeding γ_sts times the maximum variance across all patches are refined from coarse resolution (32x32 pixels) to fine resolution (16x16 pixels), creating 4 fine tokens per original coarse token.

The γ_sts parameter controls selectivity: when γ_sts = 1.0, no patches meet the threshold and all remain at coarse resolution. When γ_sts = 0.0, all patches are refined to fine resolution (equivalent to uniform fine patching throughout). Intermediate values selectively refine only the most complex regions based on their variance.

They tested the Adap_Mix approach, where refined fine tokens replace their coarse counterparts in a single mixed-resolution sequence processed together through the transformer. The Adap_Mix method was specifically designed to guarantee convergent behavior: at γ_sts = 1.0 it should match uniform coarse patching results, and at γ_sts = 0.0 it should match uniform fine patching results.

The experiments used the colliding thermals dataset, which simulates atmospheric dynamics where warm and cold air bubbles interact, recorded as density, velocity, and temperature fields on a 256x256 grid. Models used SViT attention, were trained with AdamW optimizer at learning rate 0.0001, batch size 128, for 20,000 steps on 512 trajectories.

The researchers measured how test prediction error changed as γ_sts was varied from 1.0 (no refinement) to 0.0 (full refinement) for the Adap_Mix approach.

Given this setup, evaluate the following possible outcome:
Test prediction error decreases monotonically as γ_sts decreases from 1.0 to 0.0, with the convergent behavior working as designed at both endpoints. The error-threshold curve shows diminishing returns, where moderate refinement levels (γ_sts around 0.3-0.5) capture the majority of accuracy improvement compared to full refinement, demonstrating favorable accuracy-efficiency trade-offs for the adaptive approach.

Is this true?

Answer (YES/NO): NO